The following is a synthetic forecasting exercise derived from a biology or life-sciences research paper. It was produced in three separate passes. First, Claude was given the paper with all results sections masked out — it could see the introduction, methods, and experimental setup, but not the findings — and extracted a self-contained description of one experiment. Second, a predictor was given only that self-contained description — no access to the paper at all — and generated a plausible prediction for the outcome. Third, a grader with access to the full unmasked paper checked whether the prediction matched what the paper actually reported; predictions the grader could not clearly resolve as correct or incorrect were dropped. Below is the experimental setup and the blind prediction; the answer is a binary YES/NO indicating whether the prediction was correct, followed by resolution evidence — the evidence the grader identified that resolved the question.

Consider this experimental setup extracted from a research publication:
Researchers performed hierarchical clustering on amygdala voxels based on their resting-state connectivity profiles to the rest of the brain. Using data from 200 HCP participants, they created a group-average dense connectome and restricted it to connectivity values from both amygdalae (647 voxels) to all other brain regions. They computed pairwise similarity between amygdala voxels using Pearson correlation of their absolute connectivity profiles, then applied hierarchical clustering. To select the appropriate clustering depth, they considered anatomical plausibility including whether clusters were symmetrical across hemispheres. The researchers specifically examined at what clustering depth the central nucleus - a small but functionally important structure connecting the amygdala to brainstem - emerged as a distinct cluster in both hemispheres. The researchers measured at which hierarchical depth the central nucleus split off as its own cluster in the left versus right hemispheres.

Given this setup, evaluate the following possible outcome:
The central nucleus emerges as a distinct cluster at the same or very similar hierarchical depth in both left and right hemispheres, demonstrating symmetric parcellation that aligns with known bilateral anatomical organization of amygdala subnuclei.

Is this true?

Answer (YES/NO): NO